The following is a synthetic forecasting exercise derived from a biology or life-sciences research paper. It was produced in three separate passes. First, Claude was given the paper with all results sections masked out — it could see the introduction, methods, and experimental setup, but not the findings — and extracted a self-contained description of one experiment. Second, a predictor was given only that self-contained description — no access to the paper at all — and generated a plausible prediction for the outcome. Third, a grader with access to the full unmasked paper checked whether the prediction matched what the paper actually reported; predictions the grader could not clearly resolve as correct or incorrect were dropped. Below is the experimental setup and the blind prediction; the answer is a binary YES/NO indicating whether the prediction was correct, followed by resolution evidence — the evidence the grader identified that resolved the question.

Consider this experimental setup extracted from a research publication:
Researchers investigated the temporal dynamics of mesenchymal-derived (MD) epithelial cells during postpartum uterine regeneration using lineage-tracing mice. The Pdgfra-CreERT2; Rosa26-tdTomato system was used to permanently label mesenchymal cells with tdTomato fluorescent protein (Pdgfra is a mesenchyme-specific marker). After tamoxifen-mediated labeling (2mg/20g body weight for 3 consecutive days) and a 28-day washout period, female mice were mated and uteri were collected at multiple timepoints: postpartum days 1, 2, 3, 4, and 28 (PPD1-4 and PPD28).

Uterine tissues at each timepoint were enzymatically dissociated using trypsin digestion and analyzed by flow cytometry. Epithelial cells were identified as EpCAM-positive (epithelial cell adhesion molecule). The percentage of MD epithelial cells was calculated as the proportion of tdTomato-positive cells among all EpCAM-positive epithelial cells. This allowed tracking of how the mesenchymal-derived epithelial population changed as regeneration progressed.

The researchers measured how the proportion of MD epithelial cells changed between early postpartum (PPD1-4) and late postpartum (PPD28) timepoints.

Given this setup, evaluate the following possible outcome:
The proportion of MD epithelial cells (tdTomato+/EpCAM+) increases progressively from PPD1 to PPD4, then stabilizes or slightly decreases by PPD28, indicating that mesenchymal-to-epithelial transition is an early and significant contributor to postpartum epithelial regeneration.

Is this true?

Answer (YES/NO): NO